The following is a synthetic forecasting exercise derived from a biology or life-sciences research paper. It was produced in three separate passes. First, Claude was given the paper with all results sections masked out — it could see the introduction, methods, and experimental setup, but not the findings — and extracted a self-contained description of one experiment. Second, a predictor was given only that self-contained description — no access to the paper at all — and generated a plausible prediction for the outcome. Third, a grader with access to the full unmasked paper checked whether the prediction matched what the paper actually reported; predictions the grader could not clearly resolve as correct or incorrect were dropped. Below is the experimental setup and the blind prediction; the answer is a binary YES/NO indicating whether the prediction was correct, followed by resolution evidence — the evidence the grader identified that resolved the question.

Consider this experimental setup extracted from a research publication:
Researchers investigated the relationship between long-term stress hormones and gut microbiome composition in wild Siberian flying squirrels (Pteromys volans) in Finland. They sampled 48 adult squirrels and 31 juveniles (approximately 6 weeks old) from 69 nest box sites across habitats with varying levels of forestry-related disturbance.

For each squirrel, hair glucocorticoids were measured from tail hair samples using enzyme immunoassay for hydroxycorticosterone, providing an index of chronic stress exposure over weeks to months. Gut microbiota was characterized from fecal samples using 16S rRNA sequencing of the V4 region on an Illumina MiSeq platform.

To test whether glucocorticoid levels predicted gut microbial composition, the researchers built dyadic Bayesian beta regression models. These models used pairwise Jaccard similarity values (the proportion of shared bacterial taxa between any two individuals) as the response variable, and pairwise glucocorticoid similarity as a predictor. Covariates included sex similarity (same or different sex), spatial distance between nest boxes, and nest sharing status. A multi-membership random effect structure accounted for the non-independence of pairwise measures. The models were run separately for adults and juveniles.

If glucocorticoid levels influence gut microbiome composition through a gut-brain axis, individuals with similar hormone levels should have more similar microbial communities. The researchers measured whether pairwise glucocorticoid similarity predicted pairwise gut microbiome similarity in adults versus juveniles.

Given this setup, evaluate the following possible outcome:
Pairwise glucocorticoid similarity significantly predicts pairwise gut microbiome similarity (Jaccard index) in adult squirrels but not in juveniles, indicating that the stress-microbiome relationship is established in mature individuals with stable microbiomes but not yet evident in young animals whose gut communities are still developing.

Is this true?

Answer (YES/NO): YES